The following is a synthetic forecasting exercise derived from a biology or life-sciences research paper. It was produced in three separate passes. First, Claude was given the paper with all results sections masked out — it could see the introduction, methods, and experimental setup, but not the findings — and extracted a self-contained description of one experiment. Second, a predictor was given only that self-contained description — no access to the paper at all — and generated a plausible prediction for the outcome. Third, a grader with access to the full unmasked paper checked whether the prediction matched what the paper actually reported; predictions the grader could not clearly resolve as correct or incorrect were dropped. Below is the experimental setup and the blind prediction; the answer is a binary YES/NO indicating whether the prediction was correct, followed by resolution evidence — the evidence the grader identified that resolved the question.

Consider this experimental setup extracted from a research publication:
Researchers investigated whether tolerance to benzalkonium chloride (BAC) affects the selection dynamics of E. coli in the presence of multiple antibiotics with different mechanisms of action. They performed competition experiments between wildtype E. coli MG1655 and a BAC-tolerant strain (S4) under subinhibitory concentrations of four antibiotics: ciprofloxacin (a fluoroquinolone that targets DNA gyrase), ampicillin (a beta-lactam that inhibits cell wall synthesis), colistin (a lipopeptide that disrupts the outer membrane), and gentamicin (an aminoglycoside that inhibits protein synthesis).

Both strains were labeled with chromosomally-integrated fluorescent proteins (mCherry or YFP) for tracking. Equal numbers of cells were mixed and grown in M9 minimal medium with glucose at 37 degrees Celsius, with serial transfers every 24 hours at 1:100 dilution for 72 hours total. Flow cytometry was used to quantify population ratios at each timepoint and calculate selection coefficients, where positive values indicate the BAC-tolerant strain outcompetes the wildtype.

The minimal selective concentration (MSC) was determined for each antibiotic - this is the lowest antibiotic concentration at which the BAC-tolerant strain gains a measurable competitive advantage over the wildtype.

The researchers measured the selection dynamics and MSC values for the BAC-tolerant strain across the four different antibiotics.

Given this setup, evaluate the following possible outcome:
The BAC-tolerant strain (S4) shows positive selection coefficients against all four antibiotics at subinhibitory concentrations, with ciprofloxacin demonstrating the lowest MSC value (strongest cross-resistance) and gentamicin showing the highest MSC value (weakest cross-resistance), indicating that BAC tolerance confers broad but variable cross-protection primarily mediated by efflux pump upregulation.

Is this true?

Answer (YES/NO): NO